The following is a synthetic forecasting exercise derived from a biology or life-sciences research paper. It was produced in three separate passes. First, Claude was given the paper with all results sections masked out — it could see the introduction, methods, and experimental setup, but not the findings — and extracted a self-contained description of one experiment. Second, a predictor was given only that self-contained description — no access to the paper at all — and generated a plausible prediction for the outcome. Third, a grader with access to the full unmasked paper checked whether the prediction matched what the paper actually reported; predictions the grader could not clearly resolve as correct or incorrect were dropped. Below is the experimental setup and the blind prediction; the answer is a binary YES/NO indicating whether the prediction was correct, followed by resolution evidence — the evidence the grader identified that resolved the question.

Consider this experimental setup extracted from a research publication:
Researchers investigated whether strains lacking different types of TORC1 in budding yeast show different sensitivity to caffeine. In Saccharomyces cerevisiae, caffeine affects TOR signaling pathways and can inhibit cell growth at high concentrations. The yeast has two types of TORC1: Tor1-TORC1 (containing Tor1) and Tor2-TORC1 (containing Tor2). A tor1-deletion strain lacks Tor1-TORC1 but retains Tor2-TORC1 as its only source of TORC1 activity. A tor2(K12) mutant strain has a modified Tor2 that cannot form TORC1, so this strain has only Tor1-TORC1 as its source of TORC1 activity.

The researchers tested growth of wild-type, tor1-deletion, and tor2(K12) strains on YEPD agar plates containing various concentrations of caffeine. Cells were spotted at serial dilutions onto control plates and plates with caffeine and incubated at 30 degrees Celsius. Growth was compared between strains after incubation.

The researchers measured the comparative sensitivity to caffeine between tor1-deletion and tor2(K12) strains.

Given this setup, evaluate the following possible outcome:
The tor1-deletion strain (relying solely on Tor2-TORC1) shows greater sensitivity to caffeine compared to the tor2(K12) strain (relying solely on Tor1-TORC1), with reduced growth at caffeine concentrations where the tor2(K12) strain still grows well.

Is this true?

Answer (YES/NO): NO